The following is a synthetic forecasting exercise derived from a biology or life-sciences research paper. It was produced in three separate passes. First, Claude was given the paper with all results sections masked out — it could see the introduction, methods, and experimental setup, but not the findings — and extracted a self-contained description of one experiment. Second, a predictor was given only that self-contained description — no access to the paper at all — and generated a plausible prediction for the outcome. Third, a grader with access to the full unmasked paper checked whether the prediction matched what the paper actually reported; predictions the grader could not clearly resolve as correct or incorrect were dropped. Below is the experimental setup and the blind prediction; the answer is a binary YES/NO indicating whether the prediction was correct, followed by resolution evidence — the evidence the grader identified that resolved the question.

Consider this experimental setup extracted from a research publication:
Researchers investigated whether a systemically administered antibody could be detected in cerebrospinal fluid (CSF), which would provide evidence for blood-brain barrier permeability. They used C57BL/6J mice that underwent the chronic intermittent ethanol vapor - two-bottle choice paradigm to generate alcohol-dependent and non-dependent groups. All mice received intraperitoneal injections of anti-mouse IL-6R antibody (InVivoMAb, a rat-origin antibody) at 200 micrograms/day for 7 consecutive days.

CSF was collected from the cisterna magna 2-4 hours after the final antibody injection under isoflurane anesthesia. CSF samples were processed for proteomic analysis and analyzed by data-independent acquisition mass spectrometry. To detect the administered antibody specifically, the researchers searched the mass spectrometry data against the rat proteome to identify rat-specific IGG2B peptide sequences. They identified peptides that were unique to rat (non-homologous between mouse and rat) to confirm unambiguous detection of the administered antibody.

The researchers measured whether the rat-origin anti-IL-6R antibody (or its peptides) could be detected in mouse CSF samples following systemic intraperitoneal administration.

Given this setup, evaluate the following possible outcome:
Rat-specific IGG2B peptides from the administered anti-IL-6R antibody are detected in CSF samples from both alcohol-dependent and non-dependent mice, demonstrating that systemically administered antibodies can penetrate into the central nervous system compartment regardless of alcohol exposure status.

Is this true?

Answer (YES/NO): YES